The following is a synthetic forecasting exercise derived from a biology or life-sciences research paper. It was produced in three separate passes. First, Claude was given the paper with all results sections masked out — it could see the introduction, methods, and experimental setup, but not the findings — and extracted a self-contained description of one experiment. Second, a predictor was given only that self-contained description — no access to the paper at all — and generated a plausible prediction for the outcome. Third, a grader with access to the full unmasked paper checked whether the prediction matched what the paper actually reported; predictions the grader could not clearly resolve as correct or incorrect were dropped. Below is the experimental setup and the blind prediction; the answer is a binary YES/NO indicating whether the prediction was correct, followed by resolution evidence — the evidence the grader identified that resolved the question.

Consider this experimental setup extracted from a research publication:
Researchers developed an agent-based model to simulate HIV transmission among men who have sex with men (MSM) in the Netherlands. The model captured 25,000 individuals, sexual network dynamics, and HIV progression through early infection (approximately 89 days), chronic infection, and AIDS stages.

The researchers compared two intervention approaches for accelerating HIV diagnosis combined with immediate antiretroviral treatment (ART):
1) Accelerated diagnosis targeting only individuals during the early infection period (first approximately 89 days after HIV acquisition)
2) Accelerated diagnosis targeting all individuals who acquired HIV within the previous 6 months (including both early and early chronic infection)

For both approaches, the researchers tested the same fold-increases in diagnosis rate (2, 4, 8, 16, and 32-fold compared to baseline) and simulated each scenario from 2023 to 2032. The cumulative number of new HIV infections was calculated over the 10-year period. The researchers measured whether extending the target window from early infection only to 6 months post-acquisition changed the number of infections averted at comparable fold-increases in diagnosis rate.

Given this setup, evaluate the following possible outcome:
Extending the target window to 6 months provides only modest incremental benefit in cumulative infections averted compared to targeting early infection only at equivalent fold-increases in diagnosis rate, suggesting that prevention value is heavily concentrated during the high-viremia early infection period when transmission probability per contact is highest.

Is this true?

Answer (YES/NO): NO